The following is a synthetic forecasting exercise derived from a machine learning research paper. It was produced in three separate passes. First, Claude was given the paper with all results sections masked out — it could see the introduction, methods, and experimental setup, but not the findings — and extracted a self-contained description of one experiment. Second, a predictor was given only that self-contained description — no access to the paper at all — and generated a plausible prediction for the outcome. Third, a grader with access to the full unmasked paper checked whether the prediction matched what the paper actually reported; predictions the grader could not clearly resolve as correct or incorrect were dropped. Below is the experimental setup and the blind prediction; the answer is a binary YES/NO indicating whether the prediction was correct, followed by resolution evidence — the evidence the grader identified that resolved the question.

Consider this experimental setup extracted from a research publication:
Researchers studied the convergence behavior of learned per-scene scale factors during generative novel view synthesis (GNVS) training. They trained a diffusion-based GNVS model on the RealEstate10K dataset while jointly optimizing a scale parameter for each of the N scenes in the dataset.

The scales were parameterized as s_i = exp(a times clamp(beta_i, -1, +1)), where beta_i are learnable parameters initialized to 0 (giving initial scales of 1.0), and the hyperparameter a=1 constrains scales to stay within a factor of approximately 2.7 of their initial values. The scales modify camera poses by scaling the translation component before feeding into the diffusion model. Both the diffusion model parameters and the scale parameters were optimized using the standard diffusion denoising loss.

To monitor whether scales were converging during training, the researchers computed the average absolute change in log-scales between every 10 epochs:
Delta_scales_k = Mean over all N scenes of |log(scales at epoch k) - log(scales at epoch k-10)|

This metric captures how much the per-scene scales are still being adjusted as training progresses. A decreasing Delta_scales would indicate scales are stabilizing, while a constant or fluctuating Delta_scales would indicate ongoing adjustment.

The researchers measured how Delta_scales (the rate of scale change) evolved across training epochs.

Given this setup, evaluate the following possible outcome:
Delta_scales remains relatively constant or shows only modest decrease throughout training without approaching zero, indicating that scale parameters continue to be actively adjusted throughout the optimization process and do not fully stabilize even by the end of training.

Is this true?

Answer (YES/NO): NO